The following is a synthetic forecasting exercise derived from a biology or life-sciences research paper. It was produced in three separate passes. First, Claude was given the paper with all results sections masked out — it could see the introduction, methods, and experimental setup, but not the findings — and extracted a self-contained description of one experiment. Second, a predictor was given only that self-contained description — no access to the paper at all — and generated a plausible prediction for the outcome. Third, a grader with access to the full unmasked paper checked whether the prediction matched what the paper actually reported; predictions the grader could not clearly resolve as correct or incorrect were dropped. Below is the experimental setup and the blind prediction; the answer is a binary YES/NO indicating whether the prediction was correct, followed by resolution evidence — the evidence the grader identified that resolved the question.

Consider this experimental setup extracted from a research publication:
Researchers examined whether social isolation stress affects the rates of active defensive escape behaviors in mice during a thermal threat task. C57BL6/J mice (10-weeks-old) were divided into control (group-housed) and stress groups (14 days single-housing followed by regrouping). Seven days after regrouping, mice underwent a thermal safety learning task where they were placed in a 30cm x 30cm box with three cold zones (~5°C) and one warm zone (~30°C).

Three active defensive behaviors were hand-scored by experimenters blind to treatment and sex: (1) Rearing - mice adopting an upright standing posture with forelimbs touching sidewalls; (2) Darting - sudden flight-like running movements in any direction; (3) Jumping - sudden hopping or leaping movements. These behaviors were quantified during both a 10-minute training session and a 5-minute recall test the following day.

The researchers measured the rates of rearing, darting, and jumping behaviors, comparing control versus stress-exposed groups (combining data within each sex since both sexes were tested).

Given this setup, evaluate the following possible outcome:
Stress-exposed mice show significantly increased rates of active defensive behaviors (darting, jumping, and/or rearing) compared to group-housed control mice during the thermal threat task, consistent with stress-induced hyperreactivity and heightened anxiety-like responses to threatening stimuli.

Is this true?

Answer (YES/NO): NO